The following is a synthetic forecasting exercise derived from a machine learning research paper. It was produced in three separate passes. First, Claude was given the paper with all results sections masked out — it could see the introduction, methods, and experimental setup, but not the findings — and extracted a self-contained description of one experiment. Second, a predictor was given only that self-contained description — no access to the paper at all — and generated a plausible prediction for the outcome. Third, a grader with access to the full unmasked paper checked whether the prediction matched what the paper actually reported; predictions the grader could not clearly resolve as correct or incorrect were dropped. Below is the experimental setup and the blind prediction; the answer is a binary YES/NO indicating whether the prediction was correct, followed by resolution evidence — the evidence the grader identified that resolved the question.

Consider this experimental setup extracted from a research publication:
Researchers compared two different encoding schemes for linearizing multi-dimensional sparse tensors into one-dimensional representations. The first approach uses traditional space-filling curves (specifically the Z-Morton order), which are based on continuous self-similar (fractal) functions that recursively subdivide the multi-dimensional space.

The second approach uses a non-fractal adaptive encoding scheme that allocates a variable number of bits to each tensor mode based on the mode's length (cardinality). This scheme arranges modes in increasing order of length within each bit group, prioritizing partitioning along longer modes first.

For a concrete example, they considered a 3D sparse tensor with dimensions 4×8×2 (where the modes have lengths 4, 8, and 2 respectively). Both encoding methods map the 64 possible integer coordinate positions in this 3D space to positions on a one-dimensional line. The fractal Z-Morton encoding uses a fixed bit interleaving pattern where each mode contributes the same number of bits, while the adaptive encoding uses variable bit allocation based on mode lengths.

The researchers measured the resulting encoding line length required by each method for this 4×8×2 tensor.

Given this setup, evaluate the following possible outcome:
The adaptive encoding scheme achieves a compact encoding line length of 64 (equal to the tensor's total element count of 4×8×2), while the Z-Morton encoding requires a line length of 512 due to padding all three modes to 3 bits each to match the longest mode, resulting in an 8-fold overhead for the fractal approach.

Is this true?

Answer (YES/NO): YES